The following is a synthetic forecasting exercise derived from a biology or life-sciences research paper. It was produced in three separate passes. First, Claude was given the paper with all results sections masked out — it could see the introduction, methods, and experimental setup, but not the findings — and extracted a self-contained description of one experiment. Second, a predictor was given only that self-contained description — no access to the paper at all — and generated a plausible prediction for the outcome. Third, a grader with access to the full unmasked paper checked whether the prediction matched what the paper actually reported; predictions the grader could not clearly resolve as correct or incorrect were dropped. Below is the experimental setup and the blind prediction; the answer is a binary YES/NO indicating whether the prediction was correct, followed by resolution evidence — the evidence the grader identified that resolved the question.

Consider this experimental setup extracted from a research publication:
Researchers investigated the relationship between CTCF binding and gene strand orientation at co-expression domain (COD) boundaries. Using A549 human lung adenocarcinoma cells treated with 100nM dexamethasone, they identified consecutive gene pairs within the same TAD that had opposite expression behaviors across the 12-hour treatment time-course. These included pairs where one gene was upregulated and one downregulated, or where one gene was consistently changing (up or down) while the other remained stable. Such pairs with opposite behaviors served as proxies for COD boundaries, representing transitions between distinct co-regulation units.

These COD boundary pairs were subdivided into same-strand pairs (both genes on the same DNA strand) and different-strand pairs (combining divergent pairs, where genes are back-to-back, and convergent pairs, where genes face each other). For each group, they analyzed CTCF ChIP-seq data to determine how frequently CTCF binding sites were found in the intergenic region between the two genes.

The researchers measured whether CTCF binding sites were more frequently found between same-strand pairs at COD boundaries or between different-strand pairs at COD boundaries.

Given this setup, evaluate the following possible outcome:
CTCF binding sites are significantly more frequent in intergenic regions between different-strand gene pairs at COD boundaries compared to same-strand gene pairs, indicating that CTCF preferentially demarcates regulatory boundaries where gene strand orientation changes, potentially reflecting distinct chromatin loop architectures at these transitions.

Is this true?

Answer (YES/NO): NO